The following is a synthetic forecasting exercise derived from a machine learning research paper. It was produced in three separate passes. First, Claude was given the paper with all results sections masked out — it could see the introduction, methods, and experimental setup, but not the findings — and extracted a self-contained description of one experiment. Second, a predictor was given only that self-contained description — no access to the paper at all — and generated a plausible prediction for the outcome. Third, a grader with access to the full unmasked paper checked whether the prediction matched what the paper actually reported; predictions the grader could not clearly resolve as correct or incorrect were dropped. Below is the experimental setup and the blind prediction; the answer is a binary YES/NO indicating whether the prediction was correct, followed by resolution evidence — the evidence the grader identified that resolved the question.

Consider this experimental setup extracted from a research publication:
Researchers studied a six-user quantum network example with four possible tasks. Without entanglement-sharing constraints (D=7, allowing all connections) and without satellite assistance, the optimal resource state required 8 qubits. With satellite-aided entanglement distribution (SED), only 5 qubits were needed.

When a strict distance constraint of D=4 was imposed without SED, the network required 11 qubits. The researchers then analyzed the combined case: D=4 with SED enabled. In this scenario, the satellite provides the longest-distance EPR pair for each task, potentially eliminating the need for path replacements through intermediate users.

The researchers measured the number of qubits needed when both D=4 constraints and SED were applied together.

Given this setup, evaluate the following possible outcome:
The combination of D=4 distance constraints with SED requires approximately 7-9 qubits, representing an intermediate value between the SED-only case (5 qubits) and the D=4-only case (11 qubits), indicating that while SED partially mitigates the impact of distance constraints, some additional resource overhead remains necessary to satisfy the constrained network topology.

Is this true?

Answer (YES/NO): NO